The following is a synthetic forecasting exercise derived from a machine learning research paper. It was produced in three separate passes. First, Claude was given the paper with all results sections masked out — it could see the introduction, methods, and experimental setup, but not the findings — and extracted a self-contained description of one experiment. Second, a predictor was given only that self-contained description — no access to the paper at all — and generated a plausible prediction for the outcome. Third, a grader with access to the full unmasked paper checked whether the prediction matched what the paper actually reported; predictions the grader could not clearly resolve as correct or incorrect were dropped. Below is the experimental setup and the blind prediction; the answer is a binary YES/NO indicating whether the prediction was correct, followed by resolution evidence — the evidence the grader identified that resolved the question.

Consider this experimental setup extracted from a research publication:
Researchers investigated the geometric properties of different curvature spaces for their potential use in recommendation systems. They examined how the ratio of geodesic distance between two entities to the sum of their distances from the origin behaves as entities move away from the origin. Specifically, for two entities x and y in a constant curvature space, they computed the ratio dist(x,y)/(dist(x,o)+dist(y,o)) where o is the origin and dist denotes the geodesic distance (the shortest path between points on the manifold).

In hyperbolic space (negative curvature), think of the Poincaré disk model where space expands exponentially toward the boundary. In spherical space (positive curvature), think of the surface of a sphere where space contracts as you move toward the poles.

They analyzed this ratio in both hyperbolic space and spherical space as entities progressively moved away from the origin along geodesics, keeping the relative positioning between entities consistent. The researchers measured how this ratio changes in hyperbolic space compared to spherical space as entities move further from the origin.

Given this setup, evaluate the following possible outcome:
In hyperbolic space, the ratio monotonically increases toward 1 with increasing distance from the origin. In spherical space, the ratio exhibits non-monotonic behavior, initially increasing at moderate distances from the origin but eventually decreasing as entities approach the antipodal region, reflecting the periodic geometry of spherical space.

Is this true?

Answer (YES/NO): NO